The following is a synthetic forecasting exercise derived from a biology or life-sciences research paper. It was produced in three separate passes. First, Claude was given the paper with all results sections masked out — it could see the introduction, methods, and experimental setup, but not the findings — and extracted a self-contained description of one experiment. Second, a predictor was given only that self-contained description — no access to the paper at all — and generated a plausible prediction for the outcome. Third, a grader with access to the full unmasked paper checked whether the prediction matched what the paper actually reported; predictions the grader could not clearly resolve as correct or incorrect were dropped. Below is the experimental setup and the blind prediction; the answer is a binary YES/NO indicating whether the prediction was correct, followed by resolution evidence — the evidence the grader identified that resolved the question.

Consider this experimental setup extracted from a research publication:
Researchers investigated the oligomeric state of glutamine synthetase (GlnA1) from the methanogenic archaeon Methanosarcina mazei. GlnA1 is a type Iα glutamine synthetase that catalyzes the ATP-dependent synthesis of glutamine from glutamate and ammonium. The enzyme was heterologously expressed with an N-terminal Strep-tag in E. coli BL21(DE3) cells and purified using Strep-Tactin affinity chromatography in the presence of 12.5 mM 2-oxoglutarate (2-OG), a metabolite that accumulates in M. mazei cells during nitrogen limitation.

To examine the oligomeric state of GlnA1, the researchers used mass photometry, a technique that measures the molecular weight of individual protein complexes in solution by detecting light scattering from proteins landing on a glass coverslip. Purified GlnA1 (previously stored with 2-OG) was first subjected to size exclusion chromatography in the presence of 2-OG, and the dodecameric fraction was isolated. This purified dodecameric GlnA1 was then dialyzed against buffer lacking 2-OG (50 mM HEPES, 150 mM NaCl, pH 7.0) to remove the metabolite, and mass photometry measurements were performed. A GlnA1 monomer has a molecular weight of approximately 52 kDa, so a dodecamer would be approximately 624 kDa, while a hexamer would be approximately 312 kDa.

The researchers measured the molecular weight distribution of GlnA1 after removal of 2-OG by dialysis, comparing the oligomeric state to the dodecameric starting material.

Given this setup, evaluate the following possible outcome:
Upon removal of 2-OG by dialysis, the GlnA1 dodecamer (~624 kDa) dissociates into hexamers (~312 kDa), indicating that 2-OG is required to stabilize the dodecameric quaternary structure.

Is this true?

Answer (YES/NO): NO